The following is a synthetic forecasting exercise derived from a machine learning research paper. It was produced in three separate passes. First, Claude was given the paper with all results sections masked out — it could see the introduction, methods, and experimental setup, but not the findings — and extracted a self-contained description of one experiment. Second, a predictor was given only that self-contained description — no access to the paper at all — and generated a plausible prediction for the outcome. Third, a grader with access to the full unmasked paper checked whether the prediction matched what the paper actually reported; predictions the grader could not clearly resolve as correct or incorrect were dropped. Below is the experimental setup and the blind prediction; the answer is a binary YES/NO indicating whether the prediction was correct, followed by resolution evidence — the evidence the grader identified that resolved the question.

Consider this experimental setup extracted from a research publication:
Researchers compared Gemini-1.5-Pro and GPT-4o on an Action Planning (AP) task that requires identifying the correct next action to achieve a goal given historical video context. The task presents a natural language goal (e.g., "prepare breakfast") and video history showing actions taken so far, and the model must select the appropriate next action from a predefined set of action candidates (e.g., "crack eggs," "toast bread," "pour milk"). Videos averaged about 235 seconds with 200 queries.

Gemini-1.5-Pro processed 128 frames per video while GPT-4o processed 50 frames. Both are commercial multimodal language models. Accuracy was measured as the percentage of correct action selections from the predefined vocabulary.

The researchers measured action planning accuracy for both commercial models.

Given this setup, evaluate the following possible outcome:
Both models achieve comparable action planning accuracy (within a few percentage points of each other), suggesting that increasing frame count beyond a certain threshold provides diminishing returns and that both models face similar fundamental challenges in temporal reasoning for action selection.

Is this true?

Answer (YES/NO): YES